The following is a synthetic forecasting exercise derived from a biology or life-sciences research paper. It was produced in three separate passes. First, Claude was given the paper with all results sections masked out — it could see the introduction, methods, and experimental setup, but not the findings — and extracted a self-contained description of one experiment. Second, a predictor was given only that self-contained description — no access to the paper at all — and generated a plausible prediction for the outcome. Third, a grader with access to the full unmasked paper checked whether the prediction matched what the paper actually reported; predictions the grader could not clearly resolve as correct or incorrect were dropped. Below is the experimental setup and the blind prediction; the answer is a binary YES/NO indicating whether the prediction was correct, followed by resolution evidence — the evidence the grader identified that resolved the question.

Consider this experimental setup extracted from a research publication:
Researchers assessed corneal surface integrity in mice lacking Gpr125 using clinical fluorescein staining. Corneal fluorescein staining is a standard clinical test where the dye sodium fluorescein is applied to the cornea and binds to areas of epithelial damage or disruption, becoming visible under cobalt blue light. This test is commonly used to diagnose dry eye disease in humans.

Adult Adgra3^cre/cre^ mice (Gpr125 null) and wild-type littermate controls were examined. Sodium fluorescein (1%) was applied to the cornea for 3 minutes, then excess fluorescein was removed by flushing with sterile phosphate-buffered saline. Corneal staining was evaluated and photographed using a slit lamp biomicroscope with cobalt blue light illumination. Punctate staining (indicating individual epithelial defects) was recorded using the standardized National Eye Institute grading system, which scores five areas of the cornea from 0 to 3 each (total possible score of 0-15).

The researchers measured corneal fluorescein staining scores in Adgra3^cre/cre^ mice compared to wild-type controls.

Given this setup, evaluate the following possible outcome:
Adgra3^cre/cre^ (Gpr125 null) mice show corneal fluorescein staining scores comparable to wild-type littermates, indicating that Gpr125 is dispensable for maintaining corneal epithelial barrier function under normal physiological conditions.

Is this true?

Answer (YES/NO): YES